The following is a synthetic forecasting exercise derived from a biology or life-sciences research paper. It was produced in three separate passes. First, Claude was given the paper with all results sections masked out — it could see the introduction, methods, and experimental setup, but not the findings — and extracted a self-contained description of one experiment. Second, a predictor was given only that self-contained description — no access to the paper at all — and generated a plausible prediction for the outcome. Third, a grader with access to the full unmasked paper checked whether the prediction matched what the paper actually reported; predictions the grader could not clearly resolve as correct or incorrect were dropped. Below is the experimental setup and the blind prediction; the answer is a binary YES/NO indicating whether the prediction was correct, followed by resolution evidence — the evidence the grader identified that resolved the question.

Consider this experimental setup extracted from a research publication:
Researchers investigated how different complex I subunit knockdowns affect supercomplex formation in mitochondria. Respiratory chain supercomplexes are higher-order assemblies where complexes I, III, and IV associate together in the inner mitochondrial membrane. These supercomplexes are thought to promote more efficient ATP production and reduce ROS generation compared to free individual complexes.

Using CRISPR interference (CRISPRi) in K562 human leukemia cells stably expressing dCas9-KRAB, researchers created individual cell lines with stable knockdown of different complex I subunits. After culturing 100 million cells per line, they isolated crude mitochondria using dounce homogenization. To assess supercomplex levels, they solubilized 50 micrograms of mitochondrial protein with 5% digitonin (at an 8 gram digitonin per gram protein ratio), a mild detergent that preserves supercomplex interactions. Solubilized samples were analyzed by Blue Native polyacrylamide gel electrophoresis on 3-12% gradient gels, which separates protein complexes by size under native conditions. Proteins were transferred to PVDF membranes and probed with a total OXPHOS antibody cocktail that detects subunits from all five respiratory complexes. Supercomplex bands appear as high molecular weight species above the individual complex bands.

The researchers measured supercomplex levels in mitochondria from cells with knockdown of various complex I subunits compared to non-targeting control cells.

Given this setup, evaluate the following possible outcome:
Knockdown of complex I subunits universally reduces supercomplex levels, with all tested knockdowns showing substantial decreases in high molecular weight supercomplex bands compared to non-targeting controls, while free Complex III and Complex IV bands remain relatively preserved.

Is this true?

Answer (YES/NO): NO